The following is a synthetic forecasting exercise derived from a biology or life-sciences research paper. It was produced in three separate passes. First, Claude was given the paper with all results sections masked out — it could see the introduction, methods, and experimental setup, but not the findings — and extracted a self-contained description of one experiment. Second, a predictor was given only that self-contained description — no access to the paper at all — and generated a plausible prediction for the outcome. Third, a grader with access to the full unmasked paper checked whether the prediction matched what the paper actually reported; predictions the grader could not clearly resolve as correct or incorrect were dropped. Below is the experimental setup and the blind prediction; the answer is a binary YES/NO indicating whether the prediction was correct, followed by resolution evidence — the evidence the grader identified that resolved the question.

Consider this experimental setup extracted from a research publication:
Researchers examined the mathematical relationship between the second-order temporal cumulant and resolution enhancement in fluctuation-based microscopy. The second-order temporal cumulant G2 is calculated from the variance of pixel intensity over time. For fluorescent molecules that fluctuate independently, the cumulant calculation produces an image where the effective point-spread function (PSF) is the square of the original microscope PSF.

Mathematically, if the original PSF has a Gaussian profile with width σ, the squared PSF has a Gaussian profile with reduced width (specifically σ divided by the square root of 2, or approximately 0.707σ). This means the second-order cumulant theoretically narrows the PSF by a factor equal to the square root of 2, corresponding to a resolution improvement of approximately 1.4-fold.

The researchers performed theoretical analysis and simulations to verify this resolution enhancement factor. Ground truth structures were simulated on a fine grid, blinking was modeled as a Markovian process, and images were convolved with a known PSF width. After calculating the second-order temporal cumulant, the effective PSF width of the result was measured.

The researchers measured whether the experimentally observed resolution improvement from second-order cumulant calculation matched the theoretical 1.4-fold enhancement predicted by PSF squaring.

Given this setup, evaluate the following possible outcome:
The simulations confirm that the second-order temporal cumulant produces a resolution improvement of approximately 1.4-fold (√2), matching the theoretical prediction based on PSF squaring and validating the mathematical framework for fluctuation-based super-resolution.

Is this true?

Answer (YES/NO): NO